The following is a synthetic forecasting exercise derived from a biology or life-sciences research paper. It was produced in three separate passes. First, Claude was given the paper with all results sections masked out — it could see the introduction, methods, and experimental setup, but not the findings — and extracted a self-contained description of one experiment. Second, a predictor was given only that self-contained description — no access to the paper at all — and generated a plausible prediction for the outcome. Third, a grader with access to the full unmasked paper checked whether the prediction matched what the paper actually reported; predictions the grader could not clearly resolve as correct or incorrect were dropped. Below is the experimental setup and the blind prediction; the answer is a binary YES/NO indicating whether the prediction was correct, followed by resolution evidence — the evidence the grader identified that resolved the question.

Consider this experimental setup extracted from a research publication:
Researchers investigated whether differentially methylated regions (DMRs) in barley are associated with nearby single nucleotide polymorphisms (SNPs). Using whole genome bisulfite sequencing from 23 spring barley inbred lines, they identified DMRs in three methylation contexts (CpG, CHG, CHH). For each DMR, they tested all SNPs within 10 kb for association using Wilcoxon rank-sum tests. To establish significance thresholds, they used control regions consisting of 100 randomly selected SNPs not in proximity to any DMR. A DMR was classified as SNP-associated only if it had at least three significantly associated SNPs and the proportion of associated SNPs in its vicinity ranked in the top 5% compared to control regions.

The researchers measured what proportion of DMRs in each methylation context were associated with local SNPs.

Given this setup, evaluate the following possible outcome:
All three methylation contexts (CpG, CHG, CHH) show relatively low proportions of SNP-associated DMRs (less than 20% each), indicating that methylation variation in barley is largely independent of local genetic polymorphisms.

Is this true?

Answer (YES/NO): NO